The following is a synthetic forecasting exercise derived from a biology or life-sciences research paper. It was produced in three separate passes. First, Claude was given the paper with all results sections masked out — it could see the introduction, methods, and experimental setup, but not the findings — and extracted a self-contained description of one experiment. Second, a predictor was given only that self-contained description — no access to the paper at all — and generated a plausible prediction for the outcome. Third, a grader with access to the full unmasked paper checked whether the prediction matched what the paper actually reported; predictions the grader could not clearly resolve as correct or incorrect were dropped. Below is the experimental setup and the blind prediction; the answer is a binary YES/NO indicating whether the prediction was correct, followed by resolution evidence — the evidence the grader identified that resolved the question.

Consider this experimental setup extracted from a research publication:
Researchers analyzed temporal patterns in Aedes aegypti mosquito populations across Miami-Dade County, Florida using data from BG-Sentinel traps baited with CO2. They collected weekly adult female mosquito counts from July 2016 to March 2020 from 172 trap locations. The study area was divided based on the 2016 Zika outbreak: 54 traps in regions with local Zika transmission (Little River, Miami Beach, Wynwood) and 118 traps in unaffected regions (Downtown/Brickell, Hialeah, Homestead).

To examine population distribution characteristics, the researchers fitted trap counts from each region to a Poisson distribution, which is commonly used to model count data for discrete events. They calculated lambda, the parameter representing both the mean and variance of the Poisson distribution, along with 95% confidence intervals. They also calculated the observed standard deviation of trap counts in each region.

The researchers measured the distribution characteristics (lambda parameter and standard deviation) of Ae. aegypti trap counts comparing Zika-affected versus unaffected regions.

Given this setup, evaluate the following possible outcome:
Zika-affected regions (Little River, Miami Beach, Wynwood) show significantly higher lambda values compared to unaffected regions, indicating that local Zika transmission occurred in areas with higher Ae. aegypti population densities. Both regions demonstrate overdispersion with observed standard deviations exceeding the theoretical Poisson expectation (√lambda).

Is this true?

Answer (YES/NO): NO